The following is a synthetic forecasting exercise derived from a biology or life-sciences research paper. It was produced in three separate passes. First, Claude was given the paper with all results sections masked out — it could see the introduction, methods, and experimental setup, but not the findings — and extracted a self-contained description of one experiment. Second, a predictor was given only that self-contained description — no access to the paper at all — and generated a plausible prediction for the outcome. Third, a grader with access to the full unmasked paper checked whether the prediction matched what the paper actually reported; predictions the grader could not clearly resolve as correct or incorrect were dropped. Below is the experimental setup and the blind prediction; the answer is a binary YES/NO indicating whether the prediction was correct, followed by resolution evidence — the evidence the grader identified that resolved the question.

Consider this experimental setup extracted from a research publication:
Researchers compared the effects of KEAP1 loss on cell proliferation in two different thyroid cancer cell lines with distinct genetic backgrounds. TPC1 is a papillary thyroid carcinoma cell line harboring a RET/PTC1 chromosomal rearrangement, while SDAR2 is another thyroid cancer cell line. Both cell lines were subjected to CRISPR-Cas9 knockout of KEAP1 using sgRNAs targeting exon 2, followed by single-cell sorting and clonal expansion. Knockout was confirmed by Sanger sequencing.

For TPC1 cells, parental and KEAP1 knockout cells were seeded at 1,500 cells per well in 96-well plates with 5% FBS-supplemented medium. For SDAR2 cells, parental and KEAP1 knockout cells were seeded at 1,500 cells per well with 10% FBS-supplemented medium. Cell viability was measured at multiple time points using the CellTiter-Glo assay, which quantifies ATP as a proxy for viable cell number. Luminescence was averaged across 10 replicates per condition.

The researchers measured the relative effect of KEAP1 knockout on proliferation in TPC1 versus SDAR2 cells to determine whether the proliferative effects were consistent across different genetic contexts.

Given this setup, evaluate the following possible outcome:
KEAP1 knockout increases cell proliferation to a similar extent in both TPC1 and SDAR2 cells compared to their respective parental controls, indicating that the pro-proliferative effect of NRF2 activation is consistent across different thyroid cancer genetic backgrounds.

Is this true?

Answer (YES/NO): YES